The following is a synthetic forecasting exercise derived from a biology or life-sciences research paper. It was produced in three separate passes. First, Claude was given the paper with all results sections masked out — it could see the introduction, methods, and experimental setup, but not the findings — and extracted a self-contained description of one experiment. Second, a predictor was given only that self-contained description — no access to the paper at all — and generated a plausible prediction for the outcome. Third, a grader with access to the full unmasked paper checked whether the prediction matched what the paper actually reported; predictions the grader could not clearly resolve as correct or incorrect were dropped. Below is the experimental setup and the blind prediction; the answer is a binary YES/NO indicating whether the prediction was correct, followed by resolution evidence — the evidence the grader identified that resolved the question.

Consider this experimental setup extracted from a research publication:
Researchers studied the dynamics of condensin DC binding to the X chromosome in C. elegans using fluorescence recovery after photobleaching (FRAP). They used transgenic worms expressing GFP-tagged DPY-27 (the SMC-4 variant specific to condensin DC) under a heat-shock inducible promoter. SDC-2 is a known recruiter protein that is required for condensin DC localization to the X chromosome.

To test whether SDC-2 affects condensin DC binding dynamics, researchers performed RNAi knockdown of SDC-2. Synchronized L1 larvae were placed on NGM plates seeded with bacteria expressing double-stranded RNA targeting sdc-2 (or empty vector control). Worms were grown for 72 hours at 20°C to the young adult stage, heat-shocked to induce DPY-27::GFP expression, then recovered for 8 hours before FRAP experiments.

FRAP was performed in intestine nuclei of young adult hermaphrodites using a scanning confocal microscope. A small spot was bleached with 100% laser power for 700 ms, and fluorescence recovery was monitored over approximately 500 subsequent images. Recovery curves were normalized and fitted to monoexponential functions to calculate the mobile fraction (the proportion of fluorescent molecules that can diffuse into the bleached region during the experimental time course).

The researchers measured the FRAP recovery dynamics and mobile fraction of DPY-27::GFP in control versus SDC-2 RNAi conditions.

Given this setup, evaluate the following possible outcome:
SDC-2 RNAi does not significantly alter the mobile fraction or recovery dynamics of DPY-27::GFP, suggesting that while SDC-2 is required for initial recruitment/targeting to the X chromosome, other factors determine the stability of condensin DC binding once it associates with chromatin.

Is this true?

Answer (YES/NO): NO